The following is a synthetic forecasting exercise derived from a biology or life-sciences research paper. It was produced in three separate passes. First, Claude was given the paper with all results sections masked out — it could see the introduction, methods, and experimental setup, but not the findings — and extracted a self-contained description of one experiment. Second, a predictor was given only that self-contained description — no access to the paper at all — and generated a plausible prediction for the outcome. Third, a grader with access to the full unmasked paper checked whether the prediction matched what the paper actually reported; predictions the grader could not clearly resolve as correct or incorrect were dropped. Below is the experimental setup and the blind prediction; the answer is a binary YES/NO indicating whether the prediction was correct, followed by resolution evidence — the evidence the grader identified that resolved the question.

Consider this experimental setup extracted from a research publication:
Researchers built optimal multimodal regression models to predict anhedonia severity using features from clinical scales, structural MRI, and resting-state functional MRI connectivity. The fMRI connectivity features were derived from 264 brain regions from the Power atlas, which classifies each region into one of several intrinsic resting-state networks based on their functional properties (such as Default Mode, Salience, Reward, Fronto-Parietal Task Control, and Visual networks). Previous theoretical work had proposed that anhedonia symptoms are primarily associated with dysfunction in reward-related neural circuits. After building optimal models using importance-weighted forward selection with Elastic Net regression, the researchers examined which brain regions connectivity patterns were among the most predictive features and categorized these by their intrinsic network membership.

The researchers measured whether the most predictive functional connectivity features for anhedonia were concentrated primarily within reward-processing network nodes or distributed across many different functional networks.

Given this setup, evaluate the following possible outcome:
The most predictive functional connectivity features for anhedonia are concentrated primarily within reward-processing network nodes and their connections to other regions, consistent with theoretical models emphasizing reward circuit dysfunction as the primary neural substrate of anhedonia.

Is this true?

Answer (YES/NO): NO